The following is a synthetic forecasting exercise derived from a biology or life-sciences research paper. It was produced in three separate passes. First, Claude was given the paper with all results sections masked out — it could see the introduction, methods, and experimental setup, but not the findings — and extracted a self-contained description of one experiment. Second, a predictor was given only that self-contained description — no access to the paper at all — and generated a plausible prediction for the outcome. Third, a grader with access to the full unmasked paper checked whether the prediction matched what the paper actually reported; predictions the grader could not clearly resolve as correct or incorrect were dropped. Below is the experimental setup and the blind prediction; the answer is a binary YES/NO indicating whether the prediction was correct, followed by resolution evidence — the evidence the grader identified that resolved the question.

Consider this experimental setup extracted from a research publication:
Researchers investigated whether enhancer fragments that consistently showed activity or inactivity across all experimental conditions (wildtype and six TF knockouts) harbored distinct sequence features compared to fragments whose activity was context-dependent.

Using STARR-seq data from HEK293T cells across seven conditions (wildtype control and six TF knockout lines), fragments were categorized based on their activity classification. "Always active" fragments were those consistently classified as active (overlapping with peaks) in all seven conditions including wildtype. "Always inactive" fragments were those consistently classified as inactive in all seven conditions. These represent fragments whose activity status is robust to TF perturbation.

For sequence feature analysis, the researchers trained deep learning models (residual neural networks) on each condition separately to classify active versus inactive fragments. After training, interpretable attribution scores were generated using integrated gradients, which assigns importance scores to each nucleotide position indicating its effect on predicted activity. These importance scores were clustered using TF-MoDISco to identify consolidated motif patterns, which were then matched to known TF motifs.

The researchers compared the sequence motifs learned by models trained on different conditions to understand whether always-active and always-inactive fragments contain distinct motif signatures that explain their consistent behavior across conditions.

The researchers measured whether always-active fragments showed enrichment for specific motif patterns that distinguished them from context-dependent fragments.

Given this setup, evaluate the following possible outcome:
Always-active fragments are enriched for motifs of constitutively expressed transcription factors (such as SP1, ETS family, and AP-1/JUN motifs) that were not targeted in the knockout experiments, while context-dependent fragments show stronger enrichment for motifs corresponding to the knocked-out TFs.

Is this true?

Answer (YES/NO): NO